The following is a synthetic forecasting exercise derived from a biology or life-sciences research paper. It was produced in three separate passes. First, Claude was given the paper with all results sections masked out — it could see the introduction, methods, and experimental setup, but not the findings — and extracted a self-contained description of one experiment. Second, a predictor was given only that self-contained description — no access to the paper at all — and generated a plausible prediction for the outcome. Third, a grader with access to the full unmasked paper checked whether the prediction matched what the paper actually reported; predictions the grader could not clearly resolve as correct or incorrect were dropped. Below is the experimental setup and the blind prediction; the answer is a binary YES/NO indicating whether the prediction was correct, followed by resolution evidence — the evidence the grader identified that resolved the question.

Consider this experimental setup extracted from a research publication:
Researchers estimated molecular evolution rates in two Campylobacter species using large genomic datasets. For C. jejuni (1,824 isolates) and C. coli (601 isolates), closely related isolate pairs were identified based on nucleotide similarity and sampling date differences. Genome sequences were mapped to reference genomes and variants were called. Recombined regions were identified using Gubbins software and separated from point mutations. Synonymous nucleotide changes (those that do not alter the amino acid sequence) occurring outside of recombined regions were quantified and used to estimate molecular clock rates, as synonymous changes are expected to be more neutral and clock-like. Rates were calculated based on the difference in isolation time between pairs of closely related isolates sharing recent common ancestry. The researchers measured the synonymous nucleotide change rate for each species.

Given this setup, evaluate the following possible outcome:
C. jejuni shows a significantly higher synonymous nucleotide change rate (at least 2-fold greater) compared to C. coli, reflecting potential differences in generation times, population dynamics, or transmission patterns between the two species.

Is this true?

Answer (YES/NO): NO